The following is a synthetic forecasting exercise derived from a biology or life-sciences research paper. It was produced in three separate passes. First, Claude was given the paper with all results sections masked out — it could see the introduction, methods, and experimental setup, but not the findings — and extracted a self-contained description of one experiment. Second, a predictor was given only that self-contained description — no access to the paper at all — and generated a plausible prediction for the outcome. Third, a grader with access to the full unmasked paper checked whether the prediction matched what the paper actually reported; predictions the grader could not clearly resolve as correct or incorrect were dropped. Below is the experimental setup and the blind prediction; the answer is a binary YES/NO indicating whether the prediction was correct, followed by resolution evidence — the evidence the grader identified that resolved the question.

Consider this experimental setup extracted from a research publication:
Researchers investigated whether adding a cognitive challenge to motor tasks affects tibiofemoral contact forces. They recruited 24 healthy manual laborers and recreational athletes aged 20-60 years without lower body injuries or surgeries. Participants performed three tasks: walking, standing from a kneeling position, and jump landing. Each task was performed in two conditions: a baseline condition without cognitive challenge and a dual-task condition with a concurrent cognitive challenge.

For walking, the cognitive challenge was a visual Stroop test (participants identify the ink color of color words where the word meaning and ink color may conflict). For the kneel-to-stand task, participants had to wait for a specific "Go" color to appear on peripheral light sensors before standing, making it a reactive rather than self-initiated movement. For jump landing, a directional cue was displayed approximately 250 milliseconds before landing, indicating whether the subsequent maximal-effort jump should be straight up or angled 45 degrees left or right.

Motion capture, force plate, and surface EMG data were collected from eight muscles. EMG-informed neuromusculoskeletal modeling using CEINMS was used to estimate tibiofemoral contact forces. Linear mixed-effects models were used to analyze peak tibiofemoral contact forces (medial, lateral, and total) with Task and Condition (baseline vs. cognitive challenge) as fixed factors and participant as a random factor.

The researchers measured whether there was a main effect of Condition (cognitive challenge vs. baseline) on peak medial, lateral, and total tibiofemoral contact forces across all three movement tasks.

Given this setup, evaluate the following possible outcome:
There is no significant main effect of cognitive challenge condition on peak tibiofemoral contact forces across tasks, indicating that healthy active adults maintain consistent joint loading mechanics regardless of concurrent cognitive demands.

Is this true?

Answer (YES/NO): YES